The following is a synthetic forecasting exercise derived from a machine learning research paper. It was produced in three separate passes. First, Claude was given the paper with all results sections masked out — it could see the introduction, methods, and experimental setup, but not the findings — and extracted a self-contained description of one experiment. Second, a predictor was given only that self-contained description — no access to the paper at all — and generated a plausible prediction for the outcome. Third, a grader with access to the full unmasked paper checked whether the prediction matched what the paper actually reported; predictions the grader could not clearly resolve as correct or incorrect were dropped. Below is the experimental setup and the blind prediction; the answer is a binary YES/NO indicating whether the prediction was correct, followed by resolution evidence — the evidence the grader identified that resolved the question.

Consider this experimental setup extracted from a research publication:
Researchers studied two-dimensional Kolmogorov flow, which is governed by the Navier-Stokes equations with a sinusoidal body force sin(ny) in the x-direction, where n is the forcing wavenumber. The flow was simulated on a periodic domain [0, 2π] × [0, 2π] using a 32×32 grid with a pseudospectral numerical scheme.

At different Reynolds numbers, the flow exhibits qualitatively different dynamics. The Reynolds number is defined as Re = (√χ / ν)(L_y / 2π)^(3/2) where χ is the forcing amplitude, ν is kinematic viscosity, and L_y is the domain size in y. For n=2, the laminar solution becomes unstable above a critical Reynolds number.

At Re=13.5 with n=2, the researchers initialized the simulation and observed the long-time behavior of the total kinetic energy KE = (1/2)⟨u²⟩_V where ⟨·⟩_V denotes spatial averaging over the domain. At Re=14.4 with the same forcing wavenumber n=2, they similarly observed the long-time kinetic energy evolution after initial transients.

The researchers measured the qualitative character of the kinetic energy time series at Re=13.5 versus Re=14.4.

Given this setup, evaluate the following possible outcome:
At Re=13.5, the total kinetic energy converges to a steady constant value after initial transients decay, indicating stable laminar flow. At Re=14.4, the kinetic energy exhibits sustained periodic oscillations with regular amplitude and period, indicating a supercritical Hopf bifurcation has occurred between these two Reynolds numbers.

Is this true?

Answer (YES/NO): NO